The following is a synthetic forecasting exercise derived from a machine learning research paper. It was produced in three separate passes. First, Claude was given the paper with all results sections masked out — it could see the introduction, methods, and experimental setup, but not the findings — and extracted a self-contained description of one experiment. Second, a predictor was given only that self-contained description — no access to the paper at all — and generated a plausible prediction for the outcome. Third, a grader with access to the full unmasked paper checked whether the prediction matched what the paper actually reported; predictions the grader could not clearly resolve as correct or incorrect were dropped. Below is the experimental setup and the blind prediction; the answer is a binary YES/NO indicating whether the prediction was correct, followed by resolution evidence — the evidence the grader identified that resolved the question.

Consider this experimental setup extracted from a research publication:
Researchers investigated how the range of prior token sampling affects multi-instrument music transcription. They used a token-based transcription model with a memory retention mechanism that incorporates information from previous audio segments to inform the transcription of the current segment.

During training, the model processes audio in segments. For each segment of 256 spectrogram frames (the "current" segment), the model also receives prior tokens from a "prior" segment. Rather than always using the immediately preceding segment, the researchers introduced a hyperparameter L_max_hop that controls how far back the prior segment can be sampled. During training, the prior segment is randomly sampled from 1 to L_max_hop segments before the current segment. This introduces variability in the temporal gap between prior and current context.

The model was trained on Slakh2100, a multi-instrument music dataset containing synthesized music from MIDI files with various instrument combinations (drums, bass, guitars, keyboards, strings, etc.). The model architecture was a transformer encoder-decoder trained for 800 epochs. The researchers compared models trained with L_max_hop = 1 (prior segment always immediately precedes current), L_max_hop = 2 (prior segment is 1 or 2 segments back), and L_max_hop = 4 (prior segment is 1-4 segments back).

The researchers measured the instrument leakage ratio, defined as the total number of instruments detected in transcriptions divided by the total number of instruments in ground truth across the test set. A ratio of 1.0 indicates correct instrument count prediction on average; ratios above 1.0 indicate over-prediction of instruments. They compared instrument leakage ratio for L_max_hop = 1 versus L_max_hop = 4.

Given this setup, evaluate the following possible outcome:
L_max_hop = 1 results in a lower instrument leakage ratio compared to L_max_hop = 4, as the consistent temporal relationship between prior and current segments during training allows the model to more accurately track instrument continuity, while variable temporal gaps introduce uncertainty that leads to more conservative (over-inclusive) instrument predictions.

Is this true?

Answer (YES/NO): YES